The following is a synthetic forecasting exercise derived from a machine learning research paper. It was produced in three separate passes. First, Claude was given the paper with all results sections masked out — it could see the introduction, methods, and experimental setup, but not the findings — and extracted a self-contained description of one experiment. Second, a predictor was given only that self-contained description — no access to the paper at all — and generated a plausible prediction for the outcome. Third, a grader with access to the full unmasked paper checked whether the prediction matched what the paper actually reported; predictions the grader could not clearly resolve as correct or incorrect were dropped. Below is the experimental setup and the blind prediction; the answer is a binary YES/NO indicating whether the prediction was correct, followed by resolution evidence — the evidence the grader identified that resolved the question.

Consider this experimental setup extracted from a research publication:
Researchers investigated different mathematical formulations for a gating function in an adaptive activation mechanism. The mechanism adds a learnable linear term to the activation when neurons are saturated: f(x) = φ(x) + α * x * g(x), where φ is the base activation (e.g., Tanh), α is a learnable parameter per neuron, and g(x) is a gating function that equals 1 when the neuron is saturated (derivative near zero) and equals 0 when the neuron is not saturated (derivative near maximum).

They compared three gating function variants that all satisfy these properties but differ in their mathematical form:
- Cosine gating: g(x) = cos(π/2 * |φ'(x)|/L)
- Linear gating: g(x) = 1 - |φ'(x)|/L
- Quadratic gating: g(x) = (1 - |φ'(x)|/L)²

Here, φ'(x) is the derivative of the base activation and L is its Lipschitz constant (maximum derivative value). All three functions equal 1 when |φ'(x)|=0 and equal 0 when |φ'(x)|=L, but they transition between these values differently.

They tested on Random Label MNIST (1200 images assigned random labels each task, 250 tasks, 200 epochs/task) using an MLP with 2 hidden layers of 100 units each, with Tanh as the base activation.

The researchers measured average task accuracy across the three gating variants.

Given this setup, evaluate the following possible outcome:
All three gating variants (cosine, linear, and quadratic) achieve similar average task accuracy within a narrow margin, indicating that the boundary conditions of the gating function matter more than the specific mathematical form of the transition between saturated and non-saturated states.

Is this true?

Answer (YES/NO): YES